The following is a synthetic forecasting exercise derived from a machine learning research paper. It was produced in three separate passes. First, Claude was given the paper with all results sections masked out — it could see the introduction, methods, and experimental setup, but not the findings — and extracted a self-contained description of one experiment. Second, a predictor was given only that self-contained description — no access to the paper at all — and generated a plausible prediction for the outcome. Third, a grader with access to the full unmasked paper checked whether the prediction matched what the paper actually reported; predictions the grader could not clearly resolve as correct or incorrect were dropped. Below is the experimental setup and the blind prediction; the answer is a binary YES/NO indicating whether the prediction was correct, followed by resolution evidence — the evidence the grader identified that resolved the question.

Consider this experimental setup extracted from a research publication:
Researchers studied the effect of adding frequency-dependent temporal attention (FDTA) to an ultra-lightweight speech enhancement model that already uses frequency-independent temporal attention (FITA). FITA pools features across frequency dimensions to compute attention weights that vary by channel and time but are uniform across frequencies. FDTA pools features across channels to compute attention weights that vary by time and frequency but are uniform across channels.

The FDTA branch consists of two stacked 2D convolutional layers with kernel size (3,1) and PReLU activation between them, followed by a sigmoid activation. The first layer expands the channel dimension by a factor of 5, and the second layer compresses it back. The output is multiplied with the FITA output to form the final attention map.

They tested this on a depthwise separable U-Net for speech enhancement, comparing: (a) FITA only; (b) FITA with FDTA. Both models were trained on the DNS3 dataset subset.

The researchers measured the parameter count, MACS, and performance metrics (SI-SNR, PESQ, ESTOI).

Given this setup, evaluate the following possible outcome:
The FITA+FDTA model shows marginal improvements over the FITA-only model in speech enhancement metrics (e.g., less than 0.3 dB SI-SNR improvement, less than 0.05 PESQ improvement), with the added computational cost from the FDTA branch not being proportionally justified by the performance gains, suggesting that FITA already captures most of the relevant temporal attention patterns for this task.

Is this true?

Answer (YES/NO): NO